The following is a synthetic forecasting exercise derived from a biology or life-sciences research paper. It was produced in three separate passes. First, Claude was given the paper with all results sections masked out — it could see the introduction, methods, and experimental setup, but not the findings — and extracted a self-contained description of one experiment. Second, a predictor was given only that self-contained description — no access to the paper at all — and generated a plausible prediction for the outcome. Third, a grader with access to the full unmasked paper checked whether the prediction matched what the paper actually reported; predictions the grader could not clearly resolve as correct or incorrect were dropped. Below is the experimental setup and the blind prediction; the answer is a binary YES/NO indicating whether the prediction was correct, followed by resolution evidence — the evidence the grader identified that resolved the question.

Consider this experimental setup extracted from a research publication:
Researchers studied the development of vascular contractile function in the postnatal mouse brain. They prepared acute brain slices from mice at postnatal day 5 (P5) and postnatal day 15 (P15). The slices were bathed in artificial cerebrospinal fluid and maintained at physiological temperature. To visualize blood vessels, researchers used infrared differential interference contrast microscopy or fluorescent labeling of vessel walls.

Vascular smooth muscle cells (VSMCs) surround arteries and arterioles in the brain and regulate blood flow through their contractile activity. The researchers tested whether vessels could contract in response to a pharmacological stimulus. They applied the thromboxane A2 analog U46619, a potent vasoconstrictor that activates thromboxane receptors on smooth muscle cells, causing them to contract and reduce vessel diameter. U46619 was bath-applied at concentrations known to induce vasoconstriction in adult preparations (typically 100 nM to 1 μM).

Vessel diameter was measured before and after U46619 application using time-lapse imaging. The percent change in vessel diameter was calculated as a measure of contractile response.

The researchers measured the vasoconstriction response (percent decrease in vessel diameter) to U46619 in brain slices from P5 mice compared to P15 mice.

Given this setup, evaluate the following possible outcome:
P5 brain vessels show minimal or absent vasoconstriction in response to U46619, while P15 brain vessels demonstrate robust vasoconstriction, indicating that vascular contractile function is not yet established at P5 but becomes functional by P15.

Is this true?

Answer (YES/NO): NO